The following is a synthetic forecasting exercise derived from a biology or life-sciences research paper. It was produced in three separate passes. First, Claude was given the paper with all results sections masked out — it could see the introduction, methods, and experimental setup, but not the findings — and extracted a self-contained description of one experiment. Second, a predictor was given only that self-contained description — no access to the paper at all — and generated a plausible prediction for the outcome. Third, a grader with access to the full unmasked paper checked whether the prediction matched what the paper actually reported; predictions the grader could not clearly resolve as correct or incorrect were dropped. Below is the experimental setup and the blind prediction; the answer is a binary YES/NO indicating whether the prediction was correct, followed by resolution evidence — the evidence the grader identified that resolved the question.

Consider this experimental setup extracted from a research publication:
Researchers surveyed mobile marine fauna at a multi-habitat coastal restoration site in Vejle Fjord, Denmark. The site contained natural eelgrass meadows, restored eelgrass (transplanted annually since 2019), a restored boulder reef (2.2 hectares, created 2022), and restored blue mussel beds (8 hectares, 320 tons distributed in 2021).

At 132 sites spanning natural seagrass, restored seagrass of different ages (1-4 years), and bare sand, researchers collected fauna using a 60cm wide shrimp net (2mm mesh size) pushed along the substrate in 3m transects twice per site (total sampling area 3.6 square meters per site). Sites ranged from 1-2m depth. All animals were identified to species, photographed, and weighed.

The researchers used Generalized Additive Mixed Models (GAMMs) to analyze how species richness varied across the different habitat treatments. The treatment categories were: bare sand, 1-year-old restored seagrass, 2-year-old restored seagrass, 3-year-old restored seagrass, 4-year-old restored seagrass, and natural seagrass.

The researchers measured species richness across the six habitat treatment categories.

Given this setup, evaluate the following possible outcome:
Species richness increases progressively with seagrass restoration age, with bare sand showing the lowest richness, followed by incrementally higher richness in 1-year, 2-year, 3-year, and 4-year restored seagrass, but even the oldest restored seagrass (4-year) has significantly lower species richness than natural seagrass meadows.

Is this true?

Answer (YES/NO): NO